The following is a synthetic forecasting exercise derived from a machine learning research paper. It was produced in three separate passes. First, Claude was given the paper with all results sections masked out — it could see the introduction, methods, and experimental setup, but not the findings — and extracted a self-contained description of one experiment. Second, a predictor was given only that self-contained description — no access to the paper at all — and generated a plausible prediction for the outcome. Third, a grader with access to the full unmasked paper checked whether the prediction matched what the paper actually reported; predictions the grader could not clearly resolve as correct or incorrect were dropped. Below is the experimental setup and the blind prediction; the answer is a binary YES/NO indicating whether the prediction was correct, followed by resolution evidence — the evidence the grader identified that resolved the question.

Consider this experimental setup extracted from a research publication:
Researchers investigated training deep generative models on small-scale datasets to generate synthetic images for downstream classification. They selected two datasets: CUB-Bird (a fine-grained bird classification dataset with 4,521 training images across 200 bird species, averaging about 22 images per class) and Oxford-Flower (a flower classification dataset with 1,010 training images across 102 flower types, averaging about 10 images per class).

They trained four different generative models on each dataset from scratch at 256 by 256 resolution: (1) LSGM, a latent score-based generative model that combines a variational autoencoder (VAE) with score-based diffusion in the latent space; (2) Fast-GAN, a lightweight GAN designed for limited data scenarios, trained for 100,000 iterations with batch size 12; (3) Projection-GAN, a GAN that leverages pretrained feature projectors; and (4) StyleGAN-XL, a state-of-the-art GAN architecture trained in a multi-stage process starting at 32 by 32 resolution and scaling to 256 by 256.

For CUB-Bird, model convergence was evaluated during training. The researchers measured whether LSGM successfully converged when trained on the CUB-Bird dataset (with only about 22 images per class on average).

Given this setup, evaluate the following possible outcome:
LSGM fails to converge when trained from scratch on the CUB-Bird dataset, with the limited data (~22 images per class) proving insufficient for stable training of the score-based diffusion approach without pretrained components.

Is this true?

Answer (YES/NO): YES